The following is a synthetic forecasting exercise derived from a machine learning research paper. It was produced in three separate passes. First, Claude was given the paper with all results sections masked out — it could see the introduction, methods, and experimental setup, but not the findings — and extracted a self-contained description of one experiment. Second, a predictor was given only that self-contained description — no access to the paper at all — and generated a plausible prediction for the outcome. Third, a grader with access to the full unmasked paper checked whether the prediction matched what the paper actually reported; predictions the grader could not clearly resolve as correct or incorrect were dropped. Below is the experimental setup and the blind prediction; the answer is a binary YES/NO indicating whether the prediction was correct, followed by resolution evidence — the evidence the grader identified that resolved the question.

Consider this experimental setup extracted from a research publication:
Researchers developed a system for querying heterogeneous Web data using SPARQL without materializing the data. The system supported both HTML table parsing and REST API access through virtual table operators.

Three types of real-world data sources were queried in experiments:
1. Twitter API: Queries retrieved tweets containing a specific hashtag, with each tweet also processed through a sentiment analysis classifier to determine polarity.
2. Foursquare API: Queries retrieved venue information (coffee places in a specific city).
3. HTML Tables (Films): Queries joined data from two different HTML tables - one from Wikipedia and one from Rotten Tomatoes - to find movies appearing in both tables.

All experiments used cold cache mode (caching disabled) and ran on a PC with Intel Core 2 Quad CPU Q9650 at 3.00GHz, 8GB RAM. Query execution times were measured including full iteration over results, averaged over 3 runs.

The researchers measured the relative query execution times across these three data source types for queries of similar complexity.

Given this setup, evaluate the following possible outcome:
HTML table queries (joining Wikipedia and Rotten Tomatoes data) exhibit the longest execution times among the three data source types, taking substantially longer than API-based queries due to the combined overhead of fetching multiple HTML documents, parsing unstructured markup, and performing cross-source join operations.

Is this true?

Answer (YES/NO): YES